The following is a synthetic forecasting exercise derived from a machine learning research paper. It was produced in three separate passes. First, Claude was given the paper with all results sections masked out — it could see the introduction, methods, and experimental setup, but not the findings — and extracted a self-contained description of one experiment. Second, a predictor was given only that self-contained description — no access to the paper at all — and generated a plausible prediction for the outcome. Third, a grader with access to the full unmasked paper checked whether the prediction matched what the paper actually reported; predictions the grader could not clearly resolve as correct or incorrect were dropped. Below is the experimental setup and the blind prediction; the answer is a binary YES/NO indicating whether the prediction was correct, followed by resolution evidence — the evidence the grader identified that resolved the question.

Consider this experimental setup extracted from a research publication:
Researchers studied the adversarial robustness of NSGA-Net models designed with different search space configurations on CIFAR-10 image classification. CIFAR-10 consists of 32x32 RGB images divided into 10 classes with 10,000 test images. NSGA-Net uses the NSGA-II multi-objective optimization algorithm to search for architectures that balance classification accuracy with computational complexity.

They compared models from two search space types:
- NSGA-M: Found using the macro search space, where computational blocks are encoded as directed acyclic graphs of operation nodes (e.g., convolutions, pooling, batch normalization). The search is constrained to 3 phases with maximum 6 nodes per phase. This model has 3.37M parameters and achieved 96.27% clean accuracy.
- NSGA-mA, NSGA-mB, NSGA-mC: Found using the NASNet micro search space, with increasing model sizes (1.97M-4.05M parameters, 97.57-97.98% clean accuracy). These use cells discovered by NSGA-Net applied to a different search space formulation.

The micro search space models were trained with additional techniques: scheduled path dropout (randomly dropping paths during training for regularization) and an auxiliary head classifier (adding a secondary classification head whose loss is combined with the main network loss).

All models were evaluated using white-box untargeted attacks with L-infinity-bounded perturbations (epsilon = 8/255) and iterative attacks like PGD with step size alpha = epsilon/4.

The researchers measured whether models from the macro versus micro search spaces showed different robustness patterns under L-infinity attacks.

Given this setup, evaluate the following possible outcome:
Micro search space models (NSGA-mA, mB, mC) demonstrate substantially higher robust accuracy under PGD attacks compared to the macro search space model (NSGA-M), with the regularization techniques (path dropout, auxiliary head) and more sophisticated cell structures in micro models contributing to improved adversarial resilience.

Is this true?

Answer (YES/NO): NO